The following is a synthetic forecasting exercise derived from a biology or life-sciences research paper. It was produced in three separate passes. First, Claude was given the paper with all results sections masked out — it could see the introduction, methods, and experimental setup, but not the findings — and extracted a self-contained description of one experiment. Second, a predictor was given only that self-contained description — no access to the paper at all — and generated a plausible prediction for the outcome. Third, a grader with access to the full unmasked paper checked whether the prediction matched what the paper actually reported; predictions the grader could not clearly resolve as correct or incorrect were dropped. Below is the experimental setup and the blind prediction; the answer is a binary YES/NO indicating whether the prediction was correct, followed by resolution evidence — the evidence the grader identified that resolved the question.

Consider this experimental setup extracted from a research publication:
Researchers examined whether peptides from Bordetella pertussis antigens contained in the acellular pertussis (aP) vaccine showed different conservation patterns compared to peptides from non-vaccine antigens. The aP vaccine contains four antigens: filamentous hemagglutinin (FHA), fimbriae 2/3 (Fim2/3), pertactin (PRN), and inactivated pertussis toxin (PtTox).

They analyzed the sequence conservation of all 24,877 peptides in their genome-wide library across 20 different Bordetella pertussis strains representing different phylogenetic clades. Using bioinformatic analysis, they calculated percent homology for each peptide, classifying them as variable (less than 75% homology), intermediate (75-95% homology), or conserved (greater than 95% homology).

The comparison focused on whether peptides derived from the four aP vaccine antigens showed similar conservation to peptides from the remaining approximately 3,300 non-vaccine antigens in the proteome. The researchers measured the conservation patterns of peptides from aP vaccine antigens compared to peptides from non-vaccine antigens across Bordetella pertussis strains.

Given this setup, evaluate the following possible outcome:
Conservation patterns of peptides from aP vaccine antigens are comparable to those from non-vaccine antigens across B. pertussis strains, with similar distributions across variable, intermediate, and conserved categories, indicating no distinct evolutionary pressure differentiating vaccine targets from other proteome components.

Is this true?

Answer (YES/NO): YES